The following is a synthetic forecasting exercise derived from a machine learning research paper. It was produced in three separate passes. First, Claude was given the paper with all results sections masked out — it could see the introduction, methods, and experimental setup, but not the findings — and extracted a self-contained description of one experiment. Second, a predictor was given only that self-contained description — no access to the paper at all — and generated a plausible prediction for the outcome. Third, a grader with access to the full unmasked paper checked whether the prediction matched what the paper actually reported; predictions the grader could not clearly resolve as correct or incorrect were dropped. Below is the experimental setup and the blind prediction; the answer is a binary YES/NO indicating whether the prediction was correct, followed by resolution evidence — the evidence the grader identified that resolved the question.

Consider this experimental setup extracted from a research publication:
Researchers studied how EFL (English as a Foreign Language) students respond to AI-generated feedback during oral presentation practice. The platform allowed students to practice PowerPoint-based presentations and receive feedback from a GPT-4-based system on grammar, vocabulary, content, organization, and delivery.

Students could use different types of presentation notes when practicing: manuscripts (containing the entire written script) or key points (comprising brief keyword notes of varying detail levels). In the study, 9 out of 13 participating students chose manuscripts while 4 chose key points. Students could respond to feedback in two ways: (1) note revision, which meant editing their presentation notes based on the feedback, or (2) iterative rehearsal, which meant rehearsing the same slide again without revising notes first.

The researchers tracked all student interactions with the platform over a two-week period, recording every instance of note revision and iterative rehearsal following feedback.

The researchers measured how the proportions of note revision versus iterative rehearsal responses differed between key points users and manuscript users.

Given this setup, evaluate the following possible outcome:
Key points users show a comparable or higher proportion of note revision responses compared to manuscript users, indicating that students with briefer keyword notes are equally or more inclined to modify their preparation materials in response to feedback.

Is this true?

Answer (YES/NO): NO